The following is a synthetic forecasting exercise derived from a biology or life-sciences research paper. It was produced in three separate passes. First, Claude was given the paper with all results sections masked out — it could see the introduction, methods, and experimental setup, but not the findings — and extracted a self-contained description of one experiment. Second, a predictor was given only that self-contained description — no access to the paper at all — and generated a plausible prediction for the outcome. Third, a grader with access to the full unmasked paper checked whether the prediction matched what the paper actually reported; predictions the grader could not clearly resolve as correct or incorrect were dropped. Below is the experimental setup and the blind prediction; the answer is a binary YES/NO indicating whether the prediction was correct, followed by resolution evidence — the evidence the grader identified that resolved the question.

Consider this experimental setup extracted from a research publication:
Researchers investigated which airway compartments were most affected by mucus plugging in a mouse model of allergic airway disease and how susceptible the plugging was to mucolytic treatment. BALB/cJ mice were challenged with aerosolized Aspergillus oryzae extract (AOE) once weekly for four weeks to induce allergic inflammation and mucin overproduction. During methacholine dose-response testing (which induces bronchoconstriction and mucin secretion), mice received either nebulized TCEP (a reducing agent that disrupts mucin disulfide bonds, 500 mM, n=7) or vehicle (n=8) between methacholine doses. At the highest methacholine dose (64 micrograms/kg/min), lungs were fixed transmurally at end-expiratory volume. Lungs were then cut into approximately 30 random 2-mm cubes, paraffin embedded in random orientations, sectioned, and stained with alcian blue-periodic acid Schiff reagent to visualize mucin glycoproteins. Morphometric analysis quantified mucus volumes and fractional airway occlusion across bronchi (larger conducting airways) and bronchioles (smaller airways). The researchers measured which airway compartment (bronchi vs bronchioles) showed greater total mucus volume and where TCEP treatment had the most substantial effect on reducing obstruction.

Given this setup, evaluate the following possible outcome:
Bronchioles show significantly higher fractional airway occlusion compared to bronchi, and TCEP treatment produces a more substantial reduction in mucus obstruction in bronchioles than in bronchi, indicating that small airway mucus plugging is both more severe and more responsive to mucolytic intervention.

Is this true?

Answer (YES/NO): NO